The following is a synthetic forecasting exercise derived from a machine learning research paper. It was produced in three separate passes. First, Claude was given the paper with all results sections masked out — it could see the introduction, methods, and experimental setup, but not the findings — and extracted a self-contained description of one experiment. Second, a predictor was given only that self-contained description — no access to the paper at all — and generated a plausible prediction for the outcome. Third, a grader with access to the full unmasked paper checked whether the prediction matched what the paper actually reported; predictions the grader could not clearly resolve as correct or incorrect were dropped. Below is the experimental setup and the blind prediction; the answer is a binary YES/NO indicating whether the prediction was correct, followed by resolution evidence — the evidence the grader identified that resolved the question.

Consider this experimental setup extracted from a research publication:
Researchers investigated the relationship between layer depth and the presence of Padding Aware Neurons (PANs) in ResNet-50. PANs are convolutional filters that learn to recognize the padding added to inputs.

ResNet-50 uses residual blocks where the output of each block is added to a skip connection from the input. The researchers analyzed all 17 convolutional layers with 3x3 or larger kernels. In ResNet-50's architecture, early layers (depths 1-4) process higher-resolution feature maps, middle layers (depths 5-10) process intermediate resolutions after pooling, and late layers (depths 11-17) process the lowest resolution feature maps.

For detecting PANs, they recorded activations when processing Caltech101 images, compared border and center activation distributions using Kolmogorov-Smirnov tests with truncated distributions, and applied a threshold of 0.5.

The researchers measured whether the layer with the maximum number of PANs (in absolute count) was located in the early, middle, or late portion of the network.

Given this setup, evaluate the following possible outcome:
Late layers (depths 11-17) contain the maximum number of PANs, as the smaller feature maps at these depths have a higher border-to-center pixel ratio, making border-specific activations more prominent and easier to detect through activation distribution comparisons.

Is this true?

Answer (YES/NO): YES